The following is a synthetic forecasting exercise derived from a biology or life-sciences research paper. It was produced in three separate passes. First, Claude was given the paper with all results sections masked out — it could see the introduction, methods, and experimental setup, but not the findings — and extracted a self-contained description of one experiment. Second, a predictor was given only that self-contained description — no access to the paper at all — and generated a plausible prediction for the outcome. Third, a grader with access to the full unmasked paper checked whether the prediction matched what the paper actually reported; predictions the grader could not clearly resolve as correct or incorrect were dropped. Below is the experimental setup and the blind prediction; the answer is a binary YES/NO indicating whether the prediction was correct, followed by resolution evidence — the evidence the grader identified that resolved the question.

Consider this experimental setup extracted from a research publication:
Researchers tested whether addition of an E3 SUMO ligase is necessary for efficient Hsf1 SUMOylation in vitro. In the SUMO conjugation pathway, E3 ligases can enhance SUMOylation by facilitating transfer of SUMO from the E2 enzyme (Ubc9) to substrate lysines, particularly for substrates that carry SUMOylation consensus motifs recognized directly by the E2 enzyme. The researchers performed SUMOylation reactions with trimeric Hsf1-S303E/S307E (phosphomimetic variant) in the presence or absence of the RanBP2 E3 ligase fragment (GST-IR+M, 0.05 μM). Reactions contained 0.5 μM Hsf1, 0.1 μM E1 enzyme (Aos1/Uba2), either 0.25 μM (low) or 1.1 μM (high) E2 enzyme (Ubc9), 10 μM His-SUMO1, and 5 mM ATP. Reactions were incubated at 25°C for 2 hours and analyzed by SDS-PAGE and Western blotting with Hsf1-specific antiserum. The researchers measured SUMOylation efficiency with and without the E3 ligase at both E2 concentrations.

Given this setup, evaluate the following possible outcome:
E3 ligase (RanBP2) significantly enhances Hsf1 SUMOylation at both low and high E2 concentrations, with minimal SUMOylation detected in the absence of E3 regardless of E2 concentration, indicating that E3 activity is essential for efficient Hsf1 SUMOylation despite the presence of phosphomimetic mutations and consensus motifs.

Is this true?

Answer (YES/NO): NO